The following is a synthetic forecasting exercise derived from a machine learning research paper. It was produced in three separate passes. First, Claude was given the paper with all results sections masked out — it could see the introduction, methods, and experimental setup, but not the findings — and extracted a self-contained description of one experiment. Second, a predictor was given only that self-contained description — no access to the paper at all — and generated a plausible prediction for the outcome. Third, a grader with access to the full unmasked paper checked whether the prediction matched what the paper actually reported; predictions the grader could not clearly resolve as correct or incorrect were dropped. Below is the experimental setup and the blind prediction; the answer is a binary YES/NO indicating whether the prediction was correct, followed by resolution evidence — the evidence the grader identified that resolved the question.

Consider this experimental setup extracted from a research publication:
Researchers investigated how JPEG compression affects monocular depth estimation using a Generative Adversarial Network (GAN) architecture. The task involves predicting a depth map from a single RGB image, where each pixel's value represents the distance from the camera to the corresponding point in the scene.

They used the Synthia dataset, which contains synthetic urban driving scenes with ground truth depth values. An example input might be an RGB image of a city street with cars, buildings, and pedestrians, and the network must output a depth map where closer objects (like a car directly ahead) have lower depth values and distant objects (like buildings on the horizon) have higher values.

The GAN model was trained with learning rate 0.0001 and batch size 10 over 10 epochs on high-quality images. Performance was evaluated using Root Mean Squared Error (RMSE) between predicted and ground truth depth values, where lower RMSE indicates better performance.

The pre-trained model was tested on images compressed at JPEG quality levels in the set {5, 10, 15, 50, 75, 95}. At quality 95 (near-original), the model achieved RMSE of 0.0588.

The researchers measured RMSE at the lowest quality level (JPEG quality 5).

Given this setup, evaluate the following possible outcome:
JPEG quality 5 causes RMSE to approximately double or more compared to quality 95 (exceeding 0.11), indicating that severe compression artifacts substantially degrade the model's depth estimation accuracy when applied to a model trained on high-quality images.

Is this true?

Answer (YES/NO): NO